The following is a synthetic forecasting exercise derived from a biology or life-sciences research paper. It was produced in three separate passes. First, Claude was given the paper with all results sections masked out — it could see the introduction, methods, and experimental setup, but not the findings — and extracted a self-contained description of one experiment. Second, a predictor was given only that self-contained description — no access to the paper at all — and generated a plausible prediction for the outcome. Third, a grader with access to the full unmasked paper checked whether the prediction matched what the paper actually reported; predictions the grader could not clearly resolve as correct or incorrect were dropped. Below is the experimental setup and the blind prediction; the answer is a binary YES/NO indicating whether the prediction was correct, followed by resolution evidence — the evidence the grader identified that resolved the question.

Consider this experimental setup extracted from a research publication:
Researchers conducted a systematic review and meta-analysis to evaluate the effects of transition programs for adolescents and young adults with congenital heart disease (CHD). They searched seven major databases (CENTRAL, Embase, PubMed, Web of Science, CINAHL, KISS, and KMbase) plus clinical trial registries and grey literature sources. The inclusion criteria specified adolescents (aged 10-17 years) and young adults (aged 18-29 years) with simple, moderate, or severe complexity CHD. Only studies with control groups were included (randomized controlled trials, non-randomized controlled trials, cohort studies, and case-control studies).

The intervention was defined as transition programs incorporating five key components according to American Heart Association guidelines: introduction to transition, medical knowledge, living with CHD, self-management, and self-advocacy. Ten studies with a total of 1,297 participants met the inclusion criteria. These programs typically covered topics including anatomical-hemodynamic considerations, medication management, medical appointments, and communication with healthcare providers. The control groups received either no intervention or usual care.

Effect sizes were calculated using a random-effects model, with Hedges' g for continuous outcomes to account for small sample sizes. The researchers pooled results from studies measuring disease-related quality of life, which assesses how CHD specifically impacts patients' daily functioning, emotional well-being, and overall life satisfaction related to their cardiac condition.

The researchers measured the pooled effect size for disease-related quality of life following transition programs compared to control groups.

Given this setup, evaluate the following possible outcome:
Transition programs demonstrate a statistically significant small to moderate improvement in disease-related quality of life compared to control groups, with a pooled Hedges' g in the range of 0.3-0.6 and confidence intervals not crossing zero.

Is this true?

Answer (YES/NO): NO